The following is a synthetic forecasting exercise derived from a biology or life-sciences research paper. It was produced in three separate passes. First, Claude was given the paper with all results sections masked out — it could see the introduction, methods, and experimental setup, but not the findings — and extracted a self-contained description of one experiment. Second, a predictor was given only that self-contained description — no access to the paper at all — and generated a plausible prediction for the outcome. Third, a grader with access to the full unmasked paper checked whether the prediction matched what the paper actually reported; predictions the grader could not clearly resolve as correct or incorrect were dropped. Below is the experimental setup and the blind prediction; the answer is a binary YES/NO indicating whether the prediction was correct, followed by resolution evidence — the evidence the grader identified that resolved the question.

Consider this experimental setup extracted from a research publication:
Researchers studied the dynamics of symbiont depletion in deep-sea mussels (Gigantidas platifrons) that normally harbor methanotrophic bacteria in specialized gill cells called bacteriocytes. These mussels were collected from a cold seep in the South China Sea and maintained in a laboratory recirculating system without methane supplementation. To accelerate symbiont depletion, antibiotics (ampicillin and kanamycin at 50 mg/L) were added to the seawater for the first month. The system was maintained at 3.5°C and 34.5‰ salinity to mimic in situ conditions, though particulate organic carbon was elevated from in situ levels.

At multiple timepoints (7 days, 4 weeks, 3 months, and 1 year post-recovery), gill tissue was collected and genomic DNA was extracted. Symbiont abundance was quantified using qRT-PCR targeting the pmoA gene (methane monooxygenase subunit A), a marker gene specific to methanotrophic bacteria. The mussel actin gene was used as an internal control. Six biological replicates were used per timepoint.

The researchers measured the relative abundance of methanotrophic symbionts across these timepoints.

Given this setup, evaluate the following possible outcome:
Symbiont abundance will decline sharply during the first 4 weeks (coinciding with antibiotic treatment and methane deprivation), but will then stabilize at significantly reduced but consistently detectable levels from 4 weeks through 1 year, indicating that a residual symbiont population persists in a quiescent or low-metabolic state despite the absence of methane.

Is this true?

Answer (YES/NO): NO